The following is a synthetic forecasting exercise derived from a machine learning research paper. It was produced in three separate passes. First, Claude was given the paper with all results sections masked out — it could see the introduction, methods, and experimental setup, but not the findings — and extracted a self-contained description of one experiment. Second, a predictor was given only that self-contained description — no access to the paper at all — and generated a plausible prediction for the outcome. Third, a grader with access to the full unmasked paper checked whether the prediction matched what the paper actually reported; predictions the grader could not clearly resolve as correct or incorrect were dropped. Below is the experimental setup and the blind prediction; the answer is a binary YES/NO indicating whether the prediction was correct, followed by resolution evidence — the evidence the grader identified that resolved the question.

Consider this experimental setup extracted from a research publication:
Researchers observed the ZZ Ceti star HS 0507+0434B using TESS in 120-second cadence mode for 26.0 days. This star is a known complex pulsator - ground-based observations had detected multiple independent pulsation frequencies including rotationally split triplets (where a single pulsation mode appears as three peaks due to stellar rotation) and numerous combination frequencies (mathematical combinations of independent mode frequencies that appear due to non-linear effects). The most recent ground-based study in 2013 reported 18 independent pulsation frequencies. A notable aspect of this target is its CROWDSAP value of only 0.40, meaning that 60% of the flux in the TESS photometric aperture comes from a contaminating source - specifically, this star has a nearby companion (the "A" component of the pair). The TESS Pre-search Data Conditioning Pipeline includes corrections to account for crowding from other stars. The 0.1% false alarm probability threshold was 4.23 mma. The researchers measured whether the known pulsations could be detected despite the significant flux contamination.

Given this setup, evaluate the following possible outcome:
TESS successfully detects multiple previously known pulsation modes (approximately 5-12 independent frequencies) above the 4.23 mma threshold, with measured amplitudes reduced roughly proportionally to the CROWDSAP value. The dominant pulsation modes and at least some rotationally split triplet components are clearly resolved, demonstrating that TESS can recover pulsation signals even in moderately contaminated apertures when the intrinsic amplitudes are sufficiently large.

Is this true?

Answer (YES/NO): NO